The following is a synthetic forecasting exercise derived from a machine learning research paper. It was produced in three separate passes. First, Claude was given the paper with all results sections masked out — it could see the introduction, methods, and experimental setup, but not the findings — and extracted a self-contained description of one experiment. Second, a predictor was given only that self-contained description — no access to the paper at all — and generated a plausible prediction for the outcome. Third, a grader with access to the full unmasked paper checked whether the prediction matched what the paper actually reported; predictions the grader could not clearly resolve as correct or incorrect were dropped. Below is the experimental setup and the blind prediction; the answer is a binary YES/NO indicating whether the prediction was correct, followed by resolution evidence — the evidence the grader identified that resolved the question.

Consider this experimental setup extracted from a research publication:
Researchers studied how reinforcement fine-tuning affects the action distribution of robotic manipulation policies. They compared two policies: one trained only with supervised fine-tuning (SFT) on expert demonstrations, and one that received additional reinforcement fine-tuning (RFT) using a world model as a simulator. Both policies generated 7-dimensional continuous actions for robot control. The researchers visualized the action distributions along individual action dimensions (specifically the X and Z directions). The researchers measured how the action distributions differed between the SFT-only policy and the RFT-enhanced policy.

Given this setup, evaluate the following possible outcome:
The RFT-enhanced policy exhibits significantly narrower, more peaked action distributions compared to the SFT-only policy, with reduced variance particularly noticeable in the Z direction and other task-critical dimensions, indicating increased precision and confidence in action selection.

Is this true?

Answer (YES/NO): NO